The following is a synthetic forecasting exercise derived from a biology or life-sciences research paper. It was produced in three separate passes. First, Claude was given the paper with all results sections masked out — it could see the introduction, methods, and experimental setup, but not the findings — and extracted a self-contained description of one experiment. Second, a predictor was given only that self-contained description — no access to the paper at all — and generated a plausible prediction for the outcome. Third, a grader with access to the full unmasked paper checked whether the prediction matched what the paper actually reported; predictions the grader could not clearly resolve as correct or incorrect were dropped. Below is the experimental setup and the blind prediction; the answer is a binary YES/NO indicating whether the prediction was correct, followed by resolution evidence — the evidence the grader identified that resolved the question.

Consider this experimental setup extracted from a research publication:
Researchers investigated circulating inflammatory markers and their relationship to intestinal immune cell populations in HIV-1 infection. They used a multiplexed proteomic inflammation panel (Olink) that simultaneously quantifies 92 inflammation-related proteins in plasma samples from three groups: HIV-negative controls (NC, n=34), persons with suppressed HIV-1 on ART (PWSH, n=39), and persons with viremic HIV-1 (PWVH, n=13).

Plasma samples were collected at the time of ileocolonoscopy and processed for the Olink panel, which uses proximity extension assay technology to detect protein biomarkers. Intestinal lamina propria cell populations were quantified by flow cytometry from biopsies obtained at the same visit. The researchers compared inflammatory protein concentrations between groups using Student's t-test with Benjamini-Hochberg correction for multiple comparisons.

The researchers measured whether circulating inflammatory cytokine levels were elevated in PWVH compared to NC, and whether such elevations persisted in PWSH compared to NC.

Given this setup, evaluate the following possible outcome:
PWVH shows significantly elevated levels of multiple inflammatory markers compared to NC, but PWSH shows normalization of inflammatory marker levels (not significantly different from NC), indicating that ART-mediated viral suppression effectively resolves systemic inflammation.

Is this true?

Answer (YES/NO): NO